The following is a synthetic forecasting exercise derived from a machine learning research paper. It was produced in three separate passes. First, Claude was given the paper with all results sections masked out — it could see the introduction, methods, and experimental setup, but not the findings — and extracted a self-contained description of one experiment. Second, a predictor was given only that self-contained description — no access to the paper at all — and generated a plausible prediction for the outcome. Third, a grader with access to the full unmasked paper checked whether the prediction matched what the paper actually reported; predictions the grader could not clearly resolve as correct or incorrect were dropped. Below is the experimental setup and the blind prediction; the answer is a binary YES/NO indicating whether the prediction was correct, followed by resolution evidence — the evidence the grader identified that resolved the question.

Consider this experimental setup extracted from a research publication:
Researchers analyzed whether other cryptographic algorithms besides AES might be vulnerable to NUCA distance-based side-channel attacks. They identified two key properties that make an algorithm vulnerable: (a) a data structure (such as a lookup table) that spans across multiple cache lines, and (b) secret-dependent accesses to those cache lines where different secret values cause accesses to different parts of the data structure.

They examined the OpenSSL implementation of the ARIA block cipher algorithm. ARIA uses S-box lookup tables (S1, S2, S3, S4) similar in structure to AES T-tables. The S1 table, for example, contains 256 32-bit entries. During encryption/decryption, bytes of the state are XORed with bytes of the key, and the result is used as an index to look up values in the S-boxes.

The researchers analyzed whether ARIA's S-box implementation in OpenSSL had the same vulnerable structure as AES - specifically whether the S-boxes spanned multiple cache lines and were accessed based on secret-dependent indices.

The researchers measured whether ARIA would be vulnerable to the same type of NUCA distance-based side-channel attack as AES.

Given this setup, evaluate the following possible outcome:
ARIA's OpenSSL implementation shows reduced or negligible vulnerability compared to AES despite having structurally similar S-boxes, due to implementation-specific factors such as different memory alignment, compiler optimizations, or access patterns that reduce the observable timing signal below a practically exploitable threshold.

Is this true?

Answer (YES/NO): NO